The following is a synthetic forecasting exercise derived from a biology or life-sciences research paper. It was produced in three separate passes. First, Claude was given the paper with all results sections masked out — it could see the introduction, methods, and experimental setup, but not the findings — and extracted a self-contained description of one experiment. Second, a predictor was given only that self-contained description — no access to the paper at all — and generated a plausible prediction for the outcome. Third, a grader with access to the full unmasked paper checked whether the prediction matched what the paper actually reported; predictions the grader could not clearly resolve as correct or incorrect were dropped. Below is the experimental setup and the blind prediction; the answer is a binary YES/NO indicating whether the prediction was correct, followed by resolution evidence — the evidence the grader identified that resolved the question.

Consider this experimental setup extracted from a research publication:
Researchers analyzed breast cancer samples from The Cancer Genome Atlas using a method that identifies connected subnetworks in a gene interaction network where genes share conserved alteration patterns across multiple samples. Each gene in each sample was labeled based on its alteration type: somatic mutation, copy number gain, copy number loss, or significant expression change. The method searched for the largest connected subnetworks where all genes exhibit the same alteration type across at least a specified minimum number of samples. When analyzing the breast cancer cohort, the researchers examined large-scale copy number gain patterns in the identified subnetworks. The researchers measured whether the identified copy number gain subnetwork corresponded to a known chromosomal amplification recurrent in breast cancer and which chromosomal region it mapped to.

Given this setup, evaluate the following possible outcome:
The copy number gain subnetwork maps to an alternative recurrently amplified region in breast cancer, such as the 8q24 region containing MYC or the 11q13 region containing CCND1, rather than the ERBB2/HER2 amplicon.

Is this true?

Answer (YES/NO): NO